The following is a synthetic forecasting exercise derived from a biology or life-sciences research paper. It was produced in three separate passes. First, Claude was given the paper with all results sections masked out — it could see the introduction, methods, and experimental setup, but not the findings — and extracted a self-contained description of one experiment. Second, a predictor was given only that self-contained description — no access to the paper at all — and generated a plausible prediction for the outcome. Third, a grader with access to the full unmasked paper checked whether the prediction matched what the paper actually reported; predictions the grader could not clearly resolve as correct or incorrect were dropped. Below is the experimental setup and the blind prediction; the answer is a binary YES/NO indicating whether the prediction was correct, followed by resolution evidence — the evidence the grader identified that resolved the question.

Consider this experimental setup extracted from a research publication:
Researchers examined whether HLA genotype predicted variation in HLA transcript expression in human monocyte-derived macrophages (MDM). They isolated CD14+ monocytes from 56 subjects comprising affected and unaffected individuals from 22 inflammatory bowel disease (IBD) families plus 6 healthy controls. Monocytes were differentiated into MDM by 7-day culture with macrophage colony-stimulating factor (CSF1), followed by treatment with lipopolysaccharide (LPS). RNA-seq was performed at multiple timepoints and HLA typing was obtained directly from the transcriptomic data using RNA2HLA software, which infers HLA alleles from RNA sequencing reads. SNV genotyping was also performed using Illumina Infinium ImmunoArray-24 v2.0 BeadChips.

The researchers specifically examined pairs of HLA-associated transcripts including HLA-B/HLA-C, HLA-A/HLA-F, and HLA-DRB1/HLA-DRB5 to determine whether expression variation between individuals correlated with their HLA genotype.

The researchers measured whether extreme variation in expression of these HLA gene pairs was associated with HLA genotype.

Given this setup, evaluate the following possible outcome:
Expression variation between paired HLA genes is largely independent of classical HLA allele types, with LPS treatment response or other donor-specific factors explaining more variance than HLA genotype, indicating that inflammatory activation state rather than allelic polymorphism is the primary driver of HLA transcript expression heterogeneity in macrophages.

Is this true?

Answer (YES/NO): NO